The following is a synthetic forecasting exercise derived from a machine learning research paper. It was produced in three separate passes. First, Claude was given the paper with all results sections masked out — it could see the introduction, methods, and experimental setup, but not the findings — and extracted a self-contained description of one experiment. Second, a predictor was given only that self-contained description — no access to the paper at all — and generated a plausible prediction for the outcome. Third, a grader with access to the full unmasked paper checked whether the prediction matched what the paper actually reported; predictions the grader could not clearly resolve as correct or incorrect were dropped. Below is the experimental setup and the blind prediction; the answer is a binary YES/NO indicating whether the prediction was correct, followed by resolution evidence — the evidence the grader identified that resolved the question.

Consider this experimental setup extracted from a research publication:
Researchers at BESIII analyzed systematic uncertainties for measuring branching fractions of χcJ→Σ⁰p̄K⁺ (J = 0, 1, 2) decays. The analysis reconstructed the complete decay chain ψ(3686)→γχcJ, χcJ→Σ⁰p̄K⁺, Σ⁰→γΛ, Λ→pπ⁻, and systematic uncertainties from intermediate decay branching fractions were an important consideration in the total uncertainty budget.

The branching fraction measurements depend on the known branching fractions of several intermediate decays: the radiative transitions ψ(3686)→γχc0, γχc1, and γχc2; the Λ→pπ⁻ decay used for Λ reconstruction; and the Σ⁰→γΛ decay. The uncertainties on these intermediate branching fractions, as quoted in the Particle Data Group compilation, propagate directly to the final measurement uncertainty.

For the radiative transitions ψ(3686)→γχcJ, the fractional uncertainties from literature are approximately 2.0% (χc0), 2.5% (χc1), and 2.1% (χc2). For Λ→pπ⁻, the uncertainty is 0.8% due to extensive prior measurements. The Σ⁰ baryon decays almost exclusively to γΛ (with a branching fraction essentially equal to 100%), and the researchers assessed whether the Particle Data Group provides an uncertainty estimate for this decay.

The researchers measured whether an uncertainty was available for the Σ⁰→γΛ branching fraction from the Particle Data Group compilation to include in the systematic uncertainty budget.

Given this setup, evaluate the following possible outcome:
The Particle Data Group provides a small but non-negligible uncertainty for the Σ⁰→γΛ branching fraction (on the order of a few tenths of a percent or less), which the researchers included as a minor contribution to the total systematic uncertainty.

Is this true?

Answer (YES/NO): NO